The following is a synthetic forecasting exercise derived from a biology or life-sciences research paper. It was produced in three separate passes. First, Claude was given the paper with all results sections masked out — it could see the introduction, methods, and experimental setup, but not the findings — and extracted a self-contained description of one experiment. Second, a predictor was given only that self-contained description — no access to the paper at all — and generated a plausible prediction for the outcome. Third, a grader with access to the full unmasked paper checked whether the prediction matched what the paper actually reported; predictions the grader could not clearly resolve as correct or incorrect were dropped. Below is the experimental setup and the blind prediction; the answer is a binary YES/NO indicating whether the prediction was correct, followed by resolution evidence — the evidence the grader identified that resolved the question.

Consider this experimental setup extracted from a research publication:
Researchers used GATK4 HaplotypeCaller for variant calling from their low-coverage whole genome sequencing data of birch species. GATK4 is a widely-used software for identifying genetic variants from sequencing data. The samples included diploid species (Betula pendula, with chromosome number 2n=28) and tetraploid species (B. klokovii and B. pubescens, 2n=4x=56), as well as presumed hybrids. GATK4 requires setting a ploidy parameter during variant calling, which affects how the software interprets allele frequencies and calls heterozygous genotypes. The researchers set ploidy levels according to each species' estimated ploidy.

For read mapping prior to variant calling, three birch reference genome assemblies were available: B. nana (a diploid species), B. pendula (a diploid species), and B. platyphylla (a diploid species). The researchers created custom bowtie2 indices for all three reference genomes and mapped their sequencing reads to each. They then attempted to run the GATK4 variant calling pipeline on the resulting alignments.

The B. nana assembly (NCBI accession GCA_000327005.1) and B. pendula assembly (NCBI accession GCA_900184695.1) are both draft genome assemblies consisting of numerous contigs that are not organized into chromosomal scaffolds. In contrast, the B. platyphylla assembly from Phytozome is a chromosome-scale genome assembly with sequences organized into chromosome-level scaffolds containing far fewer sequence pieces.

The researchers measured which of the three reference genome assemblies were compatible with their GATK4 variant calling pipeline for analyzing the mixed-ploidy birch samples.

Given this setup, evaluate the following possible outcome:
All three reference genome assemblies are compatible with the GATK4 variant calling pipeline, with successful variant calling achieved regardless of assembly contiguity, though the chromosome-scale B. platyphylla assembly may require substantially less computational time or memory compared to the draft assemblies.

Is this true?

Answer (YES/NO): NO